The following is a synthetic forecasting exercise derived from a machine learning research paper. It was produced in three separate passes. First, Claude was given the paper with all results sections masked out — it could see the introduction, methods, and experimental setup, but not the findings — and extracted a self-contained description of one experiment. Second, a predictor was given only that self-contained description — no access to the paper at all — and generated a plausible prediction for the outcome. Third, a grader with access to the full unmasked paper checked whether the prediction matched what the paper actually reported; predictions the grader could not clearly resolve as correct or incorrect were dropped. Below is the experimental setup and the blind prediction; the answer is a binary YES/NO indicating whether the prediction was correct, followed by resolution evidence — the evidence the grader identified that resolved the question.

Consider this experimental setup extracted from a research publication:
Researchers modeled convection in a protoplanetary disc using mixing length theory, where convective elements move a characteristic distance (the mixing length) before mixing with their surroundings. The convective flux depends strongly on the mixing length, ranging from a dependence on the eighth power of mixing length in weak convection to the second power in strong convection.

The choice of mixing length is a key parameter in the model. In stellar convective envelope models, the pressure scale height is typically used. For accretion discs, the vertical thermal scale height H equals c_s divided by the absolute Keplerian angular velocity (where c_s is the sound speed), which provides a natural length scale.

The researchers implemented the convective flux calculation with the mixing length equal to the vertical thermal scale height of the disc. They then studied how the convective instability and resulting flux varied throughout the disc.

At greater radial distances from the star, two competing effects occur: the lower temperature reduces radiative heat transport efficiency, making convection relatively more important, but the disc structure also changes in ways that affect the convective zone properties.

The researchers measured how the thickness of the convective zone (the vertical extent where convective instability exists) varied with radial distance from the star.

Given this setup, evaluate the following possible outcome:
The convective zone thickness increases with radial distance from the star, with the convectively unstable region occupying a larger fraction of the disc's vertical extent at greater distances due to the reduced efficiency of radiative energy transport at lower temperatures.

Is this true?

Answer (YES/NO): NO